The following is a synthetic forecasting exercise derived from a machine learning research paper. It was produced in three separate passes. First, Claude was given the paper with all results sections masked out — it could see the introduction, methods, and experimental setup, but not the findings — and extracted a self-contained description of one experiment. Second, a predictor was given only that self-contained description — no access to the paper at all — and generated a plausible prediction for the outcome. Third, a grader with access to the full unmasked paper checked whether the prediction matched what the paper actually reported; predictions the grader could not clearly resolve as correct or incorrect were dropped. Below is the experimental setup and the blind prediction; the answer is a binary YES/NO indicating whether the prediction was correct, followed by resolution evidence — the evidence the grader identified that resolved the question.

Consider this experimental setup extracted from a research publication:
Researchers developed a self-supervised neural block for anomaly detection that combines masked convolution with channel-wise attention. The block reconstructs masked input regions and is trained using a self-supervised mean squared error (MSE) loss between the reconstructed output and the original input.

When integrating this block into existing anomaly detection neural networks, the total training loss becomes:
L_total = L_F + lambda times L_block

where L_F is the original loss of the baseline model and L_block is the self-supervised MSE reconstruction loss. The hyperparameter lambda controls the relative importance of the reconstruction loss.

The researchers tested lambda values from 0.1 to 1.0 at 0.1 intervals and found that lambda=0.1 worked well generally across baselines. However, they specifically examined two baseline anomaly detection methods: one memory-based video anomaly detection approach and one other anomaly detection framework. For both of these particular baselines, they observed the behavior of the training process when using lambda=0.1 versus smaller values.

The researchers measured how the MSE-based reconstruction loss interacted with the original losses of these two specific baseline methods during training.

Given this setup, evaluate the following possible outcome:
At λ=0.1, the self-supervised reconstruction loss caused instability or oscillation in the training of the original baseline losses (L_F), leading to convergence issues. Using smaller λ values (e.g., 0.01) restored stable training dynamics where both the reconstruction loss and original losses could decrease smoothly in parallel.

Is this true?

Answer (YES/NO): NO